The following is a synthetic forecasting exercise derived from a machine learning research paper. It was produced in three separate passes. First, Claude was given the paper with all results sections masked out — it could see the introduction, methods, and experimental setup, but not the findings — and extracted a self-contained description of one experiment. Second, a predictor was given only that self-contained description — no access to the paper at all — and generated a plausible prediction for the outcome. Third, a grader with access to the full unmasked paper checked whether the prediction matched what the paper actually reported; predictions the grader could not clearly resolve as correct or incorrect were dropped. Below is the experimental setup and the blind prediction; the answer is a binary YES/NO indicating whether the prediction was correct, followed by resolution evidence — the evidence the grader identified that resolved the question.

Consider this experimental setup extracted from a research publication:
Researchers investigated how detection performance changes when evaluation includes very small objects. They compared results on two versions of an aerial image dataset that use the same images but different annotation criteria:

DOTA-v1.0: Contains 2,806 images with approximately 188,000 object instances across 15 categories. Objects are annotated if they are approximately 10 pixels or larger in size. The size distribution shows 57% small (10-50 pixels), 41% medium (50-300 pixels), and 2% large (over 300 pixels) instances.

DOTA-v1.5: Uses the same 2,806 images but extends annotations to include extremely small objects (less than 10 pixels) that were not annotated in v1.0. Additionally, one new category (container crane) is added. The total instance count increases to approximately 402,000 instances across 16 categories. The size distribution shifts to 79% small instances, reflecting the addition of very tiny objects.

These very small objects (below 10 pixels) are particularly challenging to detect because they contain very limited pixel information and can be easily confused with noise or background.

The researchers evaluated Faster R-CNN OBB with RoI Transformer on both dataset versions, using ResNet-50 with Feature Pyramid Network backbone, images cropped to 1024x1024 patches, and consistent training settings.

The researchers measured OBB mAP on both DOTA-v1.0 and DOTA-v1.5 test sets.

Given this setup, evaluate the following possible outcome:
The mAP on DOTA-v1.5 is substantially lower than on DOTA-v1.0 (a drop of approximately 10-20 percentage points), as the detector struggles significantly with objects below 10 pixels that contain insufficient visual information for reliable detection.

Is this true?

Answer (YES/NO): NO